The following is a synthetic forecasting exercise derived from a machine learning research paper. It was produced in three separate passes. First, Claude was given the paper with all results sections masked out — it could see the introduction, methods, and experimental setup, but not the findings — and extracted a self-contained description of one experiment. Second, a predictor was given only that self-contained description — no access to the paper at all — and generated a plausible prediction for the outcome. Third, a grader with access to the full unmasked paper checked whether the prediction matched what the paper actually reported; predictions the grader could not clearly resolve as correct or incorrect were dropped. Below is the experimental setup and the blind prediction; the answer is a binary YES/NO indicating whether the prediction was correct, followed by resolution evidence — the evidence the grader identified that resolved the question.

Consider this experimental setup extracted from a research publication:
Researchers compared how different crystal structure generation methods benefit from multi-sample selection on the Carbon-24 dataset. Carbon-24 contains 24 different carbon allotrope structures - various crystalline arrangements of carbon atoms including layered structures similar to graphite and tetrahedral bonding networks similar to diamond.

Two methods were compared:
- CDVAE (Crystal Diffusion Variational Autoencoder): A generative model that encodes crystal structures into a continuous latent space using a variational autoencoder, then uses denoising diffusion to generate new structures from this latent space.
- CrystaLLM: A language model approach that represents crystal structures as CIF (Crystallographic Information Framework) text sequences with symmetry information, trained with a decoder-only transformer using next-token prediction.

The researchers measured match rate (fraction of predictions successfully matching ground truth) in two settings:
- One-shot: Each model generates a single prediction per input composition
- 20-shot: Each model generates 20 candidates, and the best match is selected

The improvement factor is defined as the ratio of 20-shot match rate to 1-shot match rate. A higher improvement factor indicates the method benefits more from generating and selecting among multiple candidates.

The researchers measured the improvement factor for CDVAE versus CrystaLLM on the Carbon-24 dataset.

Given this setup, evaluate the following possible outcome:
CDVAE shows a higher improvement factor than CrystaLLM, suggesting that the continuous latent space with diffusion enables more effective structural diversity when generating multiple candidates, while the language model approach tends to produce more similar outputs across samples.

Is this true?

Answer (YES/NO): YES